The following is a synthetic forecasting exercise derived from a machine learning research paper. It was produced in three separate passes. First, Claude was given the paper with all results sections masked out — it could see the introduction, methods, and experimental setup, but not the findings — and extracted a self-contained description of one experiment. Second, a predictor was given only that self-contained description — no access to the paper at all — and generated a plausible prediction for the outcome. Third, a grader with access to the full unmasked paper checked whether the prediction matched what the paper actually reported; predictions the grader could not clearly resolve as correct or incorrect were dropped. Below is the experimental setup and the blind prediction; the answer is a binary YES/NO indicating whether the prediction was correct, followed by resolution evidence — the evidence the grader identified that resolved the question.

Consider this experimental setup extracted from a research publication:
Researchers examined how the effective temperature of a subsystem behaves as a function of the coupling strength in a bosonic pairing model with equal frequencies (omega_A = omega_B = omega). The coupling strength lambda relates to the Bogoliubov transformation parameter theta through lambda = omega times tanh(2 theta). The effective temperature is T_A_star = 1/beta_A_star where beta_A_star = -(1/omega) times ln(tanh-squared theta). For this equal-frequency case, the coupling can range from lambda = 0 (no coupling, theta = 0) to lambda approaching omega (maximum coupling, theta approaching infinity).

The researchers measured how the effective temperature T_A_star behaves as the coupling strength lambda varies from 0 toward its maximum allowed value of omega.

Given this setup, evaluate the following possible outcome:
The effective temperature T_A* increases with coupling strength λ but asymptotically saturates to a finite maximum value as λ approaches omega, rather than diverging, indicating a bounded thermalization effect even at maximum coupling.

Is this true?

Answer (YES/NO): NO